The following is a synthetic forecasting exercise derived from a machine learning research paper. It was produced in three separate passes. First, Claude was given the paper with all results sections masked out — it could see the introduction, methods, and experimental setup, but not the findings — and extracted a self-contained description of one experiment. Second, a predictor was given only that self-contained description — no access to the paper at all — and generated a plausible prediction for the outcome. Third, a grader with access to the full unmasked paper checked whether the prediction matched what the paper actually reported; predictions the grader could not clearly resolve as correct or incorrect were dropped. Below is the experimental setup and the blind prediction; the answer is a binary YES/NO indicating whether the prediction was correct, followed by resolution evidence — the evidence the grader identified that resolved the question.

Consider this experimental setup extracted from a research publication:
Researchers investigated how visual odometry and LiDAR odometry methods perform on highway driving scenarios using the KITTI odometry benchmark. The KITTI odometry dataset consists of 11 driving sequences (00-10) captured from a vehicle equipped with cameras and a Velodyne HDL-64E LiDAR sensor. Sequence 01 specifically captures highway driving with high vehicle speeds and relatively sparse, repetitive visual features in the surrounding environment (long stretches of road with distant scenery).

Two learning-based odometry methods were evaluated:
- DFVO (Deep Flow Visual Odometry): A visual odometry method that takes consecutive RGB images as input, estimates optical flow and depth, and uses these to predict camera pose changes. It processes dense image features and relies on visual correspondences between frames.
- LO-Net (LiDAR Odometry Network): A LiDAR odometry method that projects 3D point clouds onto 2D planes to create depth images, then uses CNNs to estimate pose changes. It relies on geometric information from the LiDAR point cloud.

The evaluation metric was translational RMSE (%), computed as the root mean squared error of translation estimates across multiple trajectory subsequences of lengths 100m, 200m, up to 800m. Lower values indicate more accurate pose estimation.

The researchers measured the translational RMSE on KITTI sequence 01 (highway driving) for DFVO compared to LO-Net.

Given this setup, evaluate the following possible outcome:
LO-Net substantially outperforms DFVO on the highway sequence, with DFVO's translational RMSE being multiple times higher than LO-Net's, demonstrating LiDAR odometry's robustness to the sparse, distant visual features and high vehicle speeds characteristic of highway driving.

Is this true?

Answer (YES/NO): YES